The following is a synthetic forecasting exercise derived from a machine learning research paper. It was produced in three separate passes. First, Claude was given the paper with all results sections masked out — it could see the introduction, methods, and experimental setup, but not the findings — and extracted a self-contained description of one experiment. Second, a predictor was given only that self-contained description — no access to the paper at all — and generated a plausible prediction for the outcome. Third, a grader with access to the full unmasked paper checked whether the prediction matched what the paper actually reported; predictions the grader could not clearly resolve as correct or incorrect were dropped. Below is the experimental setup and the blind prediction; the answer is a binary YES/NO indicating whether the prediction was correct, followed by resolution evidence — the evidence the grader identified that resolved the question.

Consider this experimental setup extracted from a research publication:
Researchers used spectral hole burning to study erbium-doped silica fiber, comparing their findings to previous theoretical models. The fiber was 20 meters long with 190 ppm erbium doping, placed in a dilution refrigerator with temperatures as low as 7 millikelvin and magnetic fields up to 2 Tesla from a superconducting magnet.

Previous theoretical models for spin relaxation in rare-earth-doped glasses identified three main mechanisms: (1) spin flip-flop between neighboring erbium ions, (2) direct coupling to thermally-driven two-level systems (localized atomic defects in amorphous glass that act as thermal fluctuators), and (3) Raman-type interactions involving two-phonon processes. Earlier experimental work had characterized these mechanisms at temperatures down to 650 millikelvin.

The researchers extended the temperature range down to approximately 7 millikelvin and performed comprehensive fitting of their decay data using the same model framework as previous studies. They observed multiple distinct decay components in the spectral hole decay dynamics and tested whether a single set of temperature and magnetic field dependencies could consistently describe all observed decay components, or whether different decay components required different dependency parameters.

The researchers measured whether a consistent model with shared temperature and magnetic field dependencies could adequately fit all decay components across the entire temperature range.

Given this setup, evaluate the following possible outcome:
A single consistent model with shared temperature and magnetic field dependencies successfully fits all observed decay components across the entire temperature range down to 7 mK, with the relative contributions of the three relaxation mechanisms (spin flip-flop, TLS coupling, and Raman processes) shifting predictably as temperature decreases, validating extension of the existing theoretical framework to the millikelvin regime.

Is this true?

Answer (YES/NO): YES